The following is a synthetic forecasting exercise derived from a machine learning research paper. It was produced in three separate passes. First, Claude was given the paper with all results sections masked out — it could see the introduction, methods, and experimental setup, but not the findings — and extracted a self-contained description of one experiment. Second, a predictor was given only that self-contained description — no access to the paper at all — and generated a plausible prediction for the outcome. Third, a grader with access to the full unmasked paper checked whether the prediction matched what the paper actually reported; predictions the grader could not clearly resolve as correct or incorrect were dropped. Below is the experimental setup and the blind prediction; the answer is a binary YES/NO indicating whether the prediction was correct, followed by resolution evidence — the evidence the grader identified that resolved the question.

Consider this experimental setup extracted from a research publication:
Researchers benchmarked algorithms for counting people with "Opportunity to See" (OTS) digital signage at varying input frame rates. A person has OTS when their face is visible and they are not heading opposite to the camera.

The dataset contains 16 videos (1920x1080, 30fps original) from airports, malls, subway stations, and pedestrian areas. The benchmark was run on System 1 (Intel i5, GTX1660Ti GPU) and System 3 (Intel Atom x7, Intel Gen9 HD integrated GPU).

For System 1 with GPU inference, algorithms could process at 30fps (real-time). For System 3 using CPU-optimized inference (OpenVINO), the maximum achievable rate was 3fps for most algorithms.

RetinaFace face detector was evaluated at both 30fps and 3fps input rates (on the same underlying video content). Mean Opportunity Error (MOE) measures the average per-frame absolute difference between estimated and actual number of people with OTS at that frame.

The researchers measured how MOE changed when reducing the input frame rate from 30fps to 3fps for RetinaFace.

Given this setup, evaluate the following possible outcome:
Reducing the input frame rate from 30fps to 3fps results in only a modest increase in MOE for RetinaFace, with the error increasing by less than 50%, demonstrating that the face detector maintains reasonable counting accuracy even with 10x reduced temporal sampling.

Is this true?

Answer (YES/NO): NO